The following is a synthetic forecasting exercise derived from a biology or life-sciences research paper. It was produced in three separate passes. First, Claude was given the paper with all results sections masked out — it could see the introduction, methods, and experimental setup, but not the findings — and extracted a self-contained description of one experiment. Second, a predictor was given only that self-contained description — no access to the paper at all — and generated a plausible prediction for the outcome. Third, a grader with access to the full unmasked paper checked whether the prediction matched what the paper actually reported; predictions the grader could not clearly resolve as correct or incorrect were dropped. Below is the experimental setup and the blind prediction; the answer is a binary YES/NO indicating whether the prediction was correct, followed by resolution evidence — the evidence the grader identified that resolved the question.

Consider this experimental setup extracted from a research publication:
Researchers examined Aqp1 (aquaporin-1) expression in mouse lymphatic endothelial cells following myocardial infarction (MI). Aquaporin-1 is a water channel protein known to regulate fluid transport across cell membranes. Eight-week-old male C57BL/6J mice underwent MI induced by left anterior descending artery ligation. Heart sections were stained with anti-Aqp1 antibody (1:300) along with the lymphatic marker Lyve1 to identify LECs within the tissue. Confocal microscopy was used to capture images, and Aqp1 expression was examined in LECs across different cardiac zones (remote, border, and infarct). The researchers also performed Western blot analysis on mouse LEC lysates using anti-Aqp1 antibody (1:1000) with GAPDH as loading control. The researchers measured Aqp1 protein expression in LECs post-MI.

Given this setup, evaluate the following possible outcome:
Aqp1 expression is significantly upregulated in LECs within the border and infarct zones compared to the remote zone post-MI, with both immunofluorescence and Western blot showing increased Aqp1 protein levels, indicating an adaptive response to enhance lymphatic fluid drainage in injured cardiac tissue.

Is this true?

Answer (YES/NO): NO